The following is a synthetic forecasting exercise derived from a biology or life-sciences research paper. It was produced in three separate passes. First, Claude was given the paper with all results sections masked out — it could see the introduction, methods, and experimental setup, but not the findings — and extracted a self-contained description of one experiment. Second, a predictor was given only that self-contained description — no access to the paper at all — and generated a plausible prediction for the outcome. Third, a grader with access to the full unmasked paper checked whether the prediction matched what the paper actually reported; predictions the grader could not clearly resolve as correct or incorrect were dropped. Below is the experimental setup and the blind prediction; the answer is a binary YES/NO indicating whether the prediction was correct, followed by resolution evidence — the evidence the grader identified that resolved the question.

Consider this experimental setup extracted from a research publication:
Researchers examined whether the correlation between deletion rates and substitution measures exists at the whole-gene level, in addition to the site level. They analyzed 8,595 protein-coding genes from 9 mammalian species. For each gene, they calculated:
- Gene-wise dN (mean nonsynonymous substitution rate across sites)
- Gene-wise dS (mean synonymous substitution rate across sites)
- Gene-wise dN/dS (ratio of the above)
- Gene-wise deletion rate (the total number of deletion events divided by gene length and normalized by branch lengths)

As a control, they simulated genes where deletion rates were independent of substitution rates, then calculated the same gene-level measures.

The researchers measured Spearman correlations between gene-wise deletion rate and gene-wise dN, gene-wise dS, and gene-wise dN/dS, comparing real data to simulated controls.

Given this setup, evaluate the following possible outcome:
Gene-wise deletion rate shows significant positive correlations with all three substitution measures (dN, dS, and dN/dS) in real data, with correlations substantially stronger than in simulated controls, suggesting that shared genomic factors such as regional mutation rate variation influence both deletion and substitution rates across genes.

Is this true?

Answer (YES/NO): NO